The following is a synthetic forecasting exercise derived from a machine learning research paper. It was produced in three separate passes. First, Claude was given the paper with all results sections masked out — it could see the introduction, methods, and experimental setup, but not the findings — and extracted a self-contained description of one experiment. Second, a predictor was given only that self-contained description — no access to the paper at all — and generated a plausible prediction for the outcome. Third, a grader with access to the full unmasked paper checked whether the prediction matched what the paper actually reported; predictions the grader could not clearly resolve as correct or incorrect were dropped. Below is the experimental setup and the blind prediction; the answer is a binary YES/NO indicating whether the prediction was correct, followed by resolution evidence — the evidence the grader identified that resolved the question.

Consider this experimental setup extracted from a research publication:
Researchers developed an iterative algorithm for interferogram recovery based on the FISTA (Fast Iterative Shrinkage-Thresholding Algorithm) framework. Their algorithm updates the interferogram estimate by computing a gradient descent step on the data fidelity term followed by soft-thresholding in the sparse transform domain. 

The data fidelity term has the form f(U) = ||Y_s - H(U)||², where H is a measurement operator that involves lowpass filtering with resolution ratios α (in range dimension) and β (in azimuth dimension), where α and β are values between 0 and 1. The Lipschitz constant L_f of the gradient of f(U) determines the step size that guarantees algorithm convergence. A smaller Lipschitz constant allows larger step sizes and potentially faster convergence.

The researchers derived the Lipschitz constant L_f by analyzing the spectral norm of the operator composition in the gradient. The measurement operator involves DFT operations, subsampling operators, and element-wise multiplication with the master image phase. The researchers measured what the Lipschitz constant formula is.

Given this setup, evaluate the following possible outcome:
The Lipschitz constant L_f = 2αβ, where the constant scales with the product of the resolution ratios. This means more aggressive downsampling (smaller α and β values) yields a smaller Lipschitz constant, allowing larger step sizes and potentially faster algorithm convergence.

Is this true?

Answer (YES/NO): NO